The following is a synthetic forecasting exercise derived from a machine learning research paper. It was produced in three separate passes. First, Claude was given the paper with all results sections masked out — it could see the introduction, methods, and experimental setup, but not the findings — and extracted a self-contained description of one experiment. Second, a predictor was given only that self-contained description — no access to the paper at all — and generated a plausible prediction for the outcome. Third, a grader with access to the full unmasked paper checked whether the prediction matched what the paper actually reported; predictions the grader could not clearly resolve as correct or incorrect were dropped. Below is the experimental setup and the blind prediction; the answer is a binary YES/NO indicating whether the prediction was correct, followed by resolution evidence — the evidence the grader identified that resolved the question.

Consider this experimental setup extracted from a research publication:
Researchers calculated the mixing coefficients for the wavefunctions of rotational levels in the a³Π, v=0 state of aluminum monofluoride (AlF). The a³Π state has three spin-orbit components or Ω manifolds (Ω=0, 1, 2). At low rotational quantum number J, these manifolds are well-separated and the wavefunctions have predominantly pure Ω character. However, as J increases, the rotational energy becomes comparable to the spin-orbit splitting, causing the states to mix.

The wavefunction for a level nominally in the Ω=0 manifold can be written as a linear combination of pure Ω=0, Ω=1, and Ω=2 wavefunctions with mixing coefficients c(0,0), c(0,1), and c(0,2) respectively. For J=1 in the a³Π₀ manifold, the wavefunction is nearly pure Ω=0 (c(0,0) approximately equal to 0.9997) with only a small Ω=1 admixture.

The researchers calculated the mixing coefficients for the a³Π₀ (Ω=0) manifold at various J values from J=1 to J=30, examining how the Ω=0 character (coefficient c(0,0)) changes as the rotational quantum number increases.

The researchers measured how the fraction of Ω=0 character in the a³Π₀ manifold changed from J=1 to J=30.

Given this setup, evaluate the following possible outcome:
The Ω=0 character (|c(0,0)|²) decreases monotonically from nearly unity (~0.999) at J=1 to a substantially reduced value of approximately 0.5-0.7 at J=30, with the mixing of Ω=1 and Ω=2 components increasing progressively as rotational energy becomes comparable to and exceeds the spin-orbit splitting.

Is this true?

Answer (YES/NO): NO